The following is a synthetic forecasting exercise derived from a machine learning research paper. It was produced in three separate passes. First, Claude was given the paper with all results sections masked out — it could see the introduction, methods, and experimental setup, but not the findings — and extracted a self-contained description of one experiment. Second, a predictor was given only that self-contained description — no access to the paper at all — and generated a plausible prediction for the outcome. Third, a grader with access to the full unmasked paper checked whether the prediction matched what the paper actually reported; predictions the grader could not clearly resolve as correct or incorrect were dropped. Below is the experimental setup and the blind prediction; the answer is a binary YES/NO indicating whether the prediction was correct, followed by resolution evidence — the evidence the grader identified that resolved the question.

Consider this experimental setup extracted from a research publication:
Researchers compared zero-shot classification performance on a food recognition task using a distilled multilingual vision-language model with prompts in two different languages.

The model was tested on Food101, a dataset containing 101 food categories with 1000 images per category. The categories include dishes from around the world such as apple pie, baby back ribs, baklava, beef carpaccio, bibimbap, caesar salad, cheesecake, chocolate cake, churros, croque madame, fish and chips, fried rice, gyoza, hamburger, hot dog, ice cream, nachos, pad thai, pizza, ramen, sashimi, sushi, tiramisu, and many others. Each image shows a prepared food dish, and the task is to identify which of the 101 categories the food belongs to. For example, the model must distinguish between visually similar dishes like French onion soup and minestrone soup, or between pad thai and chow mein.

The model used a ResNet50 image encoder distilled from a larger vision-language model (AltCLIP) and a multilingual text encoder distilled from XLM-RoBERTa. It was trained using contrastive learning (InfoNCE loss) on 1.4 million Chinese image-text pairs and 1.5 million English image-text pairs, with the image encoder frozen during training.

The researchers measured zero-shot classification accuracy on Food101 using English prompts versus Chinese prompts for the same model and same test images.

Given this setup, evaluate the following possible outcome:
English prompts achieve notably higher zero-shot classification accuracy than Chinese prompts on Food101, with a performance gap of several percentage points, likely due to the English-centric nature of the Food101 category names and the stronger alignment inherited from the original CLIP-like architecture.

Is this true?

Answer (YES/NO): YES